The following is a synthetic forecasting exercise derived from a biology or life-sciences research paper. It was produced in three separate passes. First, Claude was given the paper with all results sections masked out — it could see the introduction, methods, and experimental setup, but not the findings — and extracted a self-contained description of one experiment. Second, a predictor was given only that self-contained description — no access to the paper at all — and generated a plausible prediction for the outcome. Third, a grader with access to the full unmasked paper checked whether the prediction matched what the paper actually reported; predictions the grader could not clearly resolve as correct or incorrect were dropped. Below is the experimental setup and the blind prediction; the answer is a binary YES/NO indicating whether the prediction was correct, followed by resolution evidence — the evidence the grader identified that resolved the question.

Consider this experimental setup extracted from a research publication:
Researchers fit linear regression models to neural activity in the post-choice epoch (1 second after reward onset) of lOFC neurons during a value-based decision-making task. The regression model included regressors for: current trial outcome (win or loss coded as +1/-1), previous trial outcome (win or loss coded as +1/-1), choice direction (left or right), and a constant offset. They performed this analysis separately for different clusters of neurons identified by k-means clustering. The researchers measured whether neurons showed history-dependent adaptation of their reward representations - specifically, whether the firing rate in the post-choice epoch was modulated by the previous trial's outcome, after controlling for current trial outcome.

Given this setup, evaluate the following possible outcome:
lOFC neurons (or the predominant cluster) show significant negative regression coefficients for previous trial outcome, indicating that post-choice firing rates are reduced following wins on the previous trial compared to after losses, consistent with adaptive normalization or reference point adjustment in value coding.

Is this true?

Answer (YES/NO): NO